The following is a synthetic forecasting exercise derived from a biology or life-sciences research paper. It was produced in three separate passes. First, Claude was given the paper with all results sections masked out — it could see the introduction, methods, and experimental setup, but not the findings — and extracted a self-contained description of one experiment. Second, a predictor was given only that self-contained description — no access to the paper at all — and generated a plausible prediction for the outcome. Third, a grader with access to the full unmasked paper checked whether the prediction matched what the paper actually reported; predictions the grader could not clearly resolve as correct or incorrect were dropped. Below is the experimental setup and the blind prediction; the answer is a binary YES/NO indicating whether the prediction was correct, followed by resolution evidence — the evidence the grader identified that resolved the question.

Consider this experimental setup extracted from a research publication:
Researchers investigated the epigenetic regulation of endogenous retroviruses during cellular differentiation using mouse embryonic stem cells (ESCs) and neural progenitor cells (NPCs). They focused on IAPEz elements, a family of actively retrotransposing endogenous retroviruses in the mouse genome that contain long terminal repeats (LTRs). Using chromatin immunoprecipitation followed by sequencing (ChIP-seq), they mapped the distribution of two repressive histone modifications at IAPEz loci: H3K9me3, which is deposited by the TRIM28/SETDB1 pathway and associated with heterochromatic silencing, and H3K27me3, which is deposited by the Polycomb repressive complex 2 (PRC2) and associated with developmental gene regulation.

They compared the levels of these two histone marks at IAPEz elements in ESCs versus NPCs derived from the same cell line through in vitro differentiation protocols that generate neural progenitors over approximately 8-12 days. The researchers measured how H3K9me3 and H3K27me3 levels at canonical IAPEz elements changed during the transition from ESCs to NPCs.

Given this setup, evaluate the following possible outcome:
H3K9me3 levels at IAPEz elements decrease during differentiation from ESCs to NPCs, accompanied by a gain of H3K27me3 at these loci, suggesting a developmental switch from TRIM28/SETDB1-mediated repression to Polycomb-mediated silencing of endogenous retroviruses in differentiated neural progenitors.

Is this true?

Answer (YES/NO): YES